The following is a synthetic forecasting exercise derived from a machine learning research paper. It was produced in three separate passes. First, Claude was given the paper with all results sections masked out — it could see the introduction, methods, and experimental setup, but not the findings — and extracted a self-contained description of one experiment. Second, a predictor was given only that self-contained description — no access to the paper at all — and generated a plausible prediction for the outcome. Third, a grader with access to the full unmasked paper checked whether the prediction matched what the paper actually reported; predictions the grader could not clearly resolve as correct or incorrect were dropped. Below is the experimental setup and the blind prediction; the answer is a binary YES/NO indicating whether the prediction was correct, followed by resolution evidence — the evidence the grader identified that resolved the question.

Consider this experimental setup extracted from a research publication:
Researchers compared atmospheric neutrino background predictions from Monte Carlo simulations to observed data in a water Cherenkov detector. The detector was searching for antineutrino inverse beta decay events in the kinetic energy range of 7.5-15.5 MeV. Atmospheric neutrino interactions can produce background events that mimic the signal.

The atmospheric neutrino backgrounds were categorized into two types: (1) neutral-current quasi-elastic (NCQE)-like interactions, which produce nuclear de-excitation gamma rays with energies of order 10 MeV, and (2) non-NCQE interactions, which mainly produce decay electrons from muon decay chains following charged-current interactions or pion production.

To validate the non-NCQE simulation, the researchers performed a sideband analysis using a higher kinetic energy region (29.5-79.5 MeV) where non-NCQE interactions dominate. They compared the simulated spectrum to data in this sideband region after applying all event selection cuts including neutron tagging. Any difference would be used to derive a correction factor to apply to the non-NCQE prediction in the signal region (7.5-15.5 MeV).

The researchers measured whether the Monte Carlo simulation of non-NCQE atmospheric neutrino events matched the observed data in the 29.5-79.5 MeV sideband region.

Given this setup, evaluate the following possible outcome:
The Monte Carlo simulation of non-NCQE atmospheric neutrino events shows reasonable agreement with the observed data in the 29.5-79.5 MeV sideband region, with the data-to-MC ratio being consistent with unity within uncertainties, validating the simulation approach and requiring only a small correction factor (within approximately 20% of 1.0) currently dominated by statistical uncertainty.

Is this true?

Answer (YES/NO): NO